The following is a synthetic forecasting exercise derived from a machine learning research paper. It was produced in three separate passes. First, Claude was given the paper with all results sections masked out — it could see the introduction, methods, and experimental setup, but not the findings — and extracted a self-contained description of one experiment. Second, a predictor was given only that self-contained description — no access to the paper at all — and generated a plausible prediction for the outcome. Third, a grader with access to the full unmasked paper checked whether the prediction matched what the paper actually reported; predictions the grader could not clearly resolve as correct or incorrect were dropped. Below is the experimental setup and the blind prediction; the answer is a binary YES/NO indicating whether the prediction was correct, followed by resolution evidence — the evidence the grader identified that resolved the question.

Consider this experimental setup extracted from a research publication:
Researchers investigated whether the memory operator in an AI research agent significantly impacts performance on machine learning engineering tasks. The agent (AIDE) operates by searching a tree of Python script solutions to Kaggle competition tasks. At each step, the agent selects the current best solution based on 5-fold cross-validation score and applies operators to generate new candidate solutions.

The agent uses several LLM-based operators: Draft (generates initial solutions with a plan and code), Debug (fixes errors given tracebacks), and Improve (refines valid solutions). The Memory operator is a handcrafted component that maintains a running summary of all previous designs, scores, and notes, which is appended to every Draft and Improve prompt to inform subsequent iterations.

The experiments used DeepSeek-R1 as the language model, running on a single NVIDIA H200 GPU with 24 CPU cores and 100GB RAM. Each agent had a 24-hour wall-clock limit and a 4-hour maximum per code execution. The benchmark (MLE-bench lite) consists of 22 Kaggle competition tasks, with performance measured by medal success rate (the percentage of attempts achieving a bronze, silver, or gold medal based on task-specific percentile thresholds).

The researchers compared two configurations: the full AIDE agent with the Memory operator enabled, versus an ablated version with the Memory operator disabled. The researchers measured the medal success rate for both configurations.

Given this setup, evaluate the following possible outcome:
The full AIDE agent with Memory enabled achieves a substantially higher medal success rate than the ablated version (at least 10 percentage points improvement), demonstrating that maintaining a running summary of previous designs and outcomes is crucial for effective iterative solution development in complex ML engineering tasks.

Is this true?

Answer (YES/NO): NO